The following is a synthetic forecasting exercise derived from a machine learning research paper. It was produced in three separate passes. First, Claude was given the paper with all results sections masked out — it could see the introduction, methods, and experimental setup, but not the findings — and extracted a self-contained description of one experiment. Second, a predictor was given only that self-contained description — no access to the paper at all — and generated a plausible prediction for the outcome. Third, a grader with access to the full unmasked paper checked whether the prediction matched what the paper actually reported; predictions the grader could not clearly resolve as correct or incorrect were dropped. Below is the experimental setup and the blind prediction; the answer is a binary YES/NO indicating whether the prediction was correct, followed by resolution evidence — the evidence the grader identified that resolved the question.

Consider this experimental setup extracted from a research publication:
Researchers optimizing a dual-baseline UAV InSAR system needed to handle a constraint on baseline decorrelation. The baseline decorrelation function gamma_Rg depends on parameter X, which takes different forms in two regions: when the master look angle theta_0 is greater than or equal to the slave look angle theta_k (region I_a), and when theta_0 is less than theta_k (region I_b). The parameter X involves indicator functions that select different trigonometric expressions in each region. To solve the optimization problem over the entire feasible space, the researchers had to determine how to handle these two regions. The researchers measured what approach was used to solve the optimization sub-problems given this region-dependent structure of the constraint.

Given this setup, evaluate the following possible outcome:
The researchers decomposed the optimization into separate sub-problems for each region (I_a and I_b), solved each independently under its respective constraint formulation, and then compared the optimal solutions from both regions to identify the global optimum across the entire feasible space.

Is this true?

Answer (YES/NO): YES